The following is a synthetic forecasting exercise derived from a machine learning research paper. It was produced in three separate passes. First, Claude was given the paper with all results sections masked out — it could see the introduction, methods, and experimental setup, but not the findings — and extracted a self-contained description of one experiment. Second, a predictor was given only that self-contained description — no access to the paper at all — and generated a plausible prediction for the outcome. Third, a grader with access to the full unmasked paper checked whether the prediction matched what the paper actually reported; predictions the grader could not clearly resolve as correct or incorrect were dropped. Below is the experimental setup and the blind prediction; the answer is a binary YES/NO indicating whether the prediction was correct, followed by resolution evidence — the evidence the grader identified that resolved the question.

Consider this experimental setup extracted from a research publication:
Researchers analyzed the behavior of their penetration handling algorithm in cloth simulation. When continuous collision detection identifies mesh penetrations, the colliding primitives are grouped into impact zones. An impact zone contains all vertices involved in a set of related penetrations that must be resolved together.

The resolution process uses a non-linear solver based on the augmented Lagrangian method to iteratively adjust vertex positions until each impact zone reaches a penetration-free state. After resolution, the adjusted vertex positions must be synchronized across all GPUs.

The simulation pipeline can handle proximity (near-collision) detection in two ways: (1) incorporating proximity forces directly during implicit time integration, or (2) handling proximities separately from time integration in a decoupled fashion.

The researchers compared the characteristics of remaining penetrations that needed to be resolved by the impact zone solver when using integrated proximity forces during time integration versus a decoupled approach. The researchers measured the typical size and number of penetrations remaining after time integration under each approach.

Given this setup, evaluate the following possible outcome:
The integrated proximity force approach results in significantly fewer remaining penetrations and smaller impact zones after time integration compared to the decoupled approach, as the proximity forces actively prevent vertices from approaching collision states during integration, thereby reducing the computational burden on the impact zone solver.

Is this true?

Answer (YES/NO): YES